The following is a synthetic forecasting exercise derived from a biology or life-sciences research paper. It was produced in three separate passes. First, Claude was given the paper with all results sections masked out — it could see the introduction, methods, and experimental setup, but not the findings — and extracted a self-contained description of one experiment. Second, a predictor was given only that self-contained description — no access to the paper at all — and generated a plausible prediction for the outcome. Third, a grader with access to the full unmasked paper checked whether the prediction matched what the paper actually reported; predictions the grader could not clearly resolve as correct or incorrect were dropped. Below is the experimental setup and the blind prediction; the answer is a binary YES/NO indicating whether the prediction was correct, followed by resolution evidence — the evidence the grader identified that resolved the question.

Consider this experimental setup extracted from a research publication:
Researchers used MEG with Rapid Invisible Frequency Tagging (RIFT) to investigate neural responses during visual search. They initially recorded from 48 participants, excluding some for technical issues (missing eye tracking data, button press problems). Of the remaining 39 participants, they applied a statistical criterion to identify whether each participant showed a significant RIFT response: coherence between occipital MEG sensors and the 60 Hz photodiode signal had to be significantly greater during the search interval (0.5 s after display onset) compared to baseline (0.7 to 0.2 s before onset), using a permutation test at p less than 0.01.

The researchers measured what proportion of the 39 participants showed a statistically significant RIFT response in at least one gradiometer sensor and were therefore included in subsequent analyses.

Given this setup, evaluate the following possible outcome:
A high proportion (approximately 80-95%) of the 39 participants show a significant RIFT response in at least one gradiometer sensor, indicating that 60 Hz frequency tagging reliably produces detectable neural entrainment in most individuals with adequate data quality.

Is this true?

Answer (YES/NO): NO